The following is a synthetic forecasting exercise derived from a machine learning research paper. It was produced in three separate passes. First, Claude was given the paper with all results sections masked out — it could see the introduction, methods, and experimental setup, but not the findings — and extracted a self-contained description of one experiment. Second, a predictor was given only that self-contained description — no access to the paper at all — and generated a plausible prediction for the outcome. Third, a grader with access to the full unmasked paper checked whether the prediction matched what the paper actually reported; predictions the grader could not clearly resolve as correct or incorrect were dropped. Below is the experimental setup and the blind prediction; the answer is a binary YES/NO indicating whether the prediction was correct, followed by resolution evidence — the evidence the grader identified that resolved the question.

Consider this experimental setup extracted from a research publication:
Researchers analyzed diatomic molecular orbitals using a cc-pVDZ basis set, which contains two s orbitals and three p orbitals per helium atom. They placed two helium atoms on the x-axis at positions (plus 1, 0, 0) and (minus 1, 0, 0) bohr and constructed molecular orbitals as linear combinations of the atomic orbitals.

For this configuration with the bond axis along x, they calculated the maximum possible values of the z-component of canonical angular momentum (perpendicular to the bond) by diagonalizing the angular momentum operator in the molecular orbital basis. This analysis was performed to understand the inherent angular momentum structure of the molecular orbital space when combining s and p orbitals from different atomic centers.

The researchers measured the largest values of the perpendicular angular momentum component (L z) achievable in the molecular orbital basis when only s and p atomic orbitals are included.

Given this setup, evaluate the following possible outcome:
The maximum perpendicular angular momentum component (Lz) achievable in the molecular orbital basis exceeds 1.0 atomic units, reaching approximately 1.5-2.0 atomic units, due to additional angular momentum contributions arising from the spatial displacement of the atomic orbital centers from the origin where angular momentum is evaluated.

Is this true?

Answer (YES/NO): YES